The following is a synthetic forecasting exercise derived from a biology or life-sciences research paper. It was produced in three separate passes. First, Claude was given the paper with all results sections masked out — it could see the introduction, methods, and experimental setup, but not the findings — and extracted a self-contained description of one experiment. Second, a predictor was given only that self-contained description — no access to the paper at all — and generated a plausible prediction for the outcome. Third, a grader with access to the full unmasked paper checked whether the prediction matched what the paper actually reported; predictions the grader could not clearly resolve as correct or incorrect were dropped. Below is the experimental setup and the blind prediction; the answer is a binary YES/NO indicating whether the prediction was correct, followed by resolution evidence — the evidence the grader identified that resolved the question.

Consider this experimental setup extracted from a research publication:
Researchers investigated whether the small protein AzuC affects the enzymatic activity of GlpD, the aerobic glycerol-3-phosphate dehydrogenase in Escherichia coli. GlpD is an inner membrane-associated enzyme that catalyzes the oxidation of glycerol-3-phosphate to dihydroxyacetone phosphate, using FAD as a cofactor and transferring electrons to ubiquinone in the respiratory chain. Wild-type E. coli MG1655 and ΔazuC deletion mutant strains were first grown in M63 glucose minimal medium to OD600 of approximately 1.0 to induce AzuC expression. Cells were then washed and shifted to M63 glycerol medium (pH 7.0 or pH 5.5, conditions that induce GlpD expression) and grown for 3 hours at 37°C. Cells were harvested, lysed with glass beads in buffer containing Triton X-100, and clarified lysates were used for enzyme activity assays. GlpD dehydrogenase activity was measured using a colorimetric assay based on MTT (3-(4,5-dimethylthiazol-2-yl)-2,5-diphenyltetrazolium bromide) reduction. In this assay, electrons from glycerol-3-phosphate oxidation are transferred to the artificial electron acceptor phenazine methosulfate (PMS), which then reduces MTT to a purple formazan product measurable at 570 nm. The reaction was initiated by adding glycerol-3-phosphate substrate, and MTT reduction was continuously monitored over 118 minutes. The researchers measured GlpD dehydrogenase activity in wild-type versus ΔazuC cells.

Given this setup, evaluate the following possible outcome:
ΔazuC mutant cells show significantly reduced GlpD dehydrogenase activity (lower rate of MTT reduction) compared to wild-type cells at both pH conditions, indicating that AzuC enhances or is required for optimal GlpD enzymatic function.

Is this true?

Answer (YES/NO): YES